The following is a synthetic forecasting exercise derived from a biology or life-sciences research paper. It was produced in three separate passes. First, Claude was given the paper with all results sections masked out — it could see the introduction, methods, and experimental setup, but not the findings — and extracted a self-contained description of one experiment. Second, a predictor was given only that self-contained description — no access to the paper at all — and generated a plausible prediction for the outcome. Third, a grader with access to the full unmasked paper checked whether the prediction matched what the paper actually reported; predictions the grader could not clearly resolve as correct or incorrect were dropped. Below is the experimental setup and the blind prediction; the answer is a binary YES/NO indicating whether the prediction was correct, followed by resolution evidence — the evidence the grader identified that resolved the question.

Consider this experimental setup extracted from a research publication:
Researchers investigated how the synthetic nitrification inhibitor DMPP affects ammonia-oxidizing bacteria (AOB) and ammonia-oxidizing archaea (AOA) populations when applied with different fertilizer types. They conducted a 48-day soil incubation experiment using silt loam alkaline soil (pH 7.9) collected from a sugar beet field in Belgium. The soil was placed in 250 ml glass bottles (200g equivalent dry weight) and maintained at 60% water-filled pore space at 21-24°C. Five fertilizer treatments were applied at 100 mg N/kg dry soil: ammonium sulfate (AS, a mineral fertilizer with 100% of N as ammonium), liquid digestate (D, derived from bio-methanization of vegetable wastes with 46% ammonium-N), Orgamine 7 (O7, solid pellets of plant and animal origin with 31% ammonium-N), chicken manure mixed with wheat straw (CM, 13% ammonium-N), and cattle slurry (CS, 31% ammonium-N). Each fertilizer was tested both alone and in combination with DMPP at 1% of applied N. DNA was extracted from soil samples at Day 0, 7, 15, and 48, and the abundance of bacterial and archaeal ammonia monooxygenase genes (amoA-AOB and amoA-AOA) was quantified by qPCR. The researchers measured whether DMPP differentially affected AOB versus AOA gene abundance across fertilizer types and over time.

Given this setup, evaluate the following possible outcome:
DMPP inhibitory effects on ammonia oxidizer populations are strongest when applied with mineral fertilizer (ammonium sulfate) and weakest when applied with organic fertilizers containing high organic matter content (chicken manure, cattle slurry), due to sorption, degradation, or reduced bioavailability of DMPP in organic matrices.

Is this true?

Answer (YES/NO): NO